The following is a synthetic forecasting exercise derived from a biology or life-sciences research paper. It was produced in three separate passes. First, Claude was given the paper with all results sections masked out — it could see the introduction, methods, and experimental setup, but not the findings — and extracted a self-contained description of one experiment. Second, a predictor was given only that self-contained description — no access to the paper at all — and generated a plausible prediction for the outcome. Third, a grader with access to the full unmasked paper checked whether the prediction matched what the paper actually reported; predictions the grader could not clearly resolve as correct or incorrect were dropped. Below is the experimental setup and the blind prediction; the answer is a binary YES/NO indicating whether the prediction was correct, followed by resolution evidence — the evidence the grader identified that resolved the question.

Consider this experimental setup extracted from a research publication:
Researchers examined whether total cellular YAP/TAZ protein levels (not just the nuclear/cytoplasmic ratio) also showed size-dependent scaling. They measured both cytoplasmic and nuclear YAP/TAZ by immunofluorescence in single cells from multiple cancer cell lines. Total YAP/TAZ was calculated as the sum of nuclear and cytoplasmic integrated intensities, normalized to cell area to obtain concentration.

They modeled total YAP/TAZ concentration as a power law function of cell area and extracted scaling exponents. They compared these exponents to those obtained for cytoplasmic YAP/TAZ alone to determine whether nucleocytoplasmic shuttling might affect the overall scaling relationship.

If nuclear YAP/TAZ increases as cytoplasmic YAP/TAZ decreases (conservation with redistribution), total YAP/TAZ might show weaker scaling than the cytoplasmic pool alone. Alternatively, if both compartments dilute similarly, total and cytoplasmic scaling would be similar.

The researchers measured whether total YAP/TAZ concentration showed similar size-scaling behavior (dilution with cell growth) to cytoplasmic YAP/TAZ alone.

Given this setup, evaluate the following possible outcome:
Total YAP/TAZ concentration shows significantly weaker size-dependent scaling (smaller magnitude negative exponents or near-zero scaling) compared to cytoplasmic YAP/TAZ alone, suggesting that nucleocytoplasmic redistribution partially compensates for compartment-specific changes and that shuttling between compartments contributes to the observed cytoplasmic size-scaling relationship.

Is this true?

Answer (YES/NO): NO